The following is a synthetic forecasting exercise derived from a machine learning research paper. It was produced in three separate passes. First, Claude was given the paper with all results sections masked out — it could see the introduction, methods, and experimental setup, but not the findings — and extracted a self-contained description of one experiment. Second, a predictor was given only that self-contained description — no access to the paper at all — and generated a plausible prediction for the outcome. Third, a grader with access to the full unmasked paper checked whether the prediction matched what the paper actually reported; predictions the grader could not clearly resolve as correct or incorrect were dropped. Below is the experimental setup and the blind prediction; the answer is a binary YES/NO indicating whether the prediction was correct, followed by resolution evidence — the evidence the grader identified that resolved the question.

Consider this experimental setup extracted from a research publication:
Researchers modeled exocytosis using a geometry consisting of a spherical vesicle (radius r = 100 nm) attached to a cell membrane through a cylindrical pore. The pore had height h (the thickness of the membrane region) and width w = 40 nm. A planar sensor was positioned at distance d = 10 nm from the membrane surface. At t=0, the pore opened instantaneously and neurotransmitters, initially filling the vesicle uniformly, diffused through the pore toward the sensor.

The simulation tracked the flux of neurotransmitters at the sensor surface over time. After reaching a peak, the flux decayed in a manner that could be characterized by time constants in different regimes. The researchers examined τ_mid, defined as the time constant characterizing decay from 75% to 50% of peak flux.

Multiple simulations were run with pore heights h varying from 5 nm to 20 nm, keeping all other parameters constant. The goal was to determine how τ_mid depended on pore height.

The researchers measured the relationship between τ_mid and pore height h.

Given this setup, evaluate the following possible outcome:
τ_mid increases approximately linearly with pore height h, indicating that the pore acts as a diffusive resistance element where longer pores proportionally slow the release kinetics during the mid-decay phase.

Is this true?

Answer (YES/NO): YES